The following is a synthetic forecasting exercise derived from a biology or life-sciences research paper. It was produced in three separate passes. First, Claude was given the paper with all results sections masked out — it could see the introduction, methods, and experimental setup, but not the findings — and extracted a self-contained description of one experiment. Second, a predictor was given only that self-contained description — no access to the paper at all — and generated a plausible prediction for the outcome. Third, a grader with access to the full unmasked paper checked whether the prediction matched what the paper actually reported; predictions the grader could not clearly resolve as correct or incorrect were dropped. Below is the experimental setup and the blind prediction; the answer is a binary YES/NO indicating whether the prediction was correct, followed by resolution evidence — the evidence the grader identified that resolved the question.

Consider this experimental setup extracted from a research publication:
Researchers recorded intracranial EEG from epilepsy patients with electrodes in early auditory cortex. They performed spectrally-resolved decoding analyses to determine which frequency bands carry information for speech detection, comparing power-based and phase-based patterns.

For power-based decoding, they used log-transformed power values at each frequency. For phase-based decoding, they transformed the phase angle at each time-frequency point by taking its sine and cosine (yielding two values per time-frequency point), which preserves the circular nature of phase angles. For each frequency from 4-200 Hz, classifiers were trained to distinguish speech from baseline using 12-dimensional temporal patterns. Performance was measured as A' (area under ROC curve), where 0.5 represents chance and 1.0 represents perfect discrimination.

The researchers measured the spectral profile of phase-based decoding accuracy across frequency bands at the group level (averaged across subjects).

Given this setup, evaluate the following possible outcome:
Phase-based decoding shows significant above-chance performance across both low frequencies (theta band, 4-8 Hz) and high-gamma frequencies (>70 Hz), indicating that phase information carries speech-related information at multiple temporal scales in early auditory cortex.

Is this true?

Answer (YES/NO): NO